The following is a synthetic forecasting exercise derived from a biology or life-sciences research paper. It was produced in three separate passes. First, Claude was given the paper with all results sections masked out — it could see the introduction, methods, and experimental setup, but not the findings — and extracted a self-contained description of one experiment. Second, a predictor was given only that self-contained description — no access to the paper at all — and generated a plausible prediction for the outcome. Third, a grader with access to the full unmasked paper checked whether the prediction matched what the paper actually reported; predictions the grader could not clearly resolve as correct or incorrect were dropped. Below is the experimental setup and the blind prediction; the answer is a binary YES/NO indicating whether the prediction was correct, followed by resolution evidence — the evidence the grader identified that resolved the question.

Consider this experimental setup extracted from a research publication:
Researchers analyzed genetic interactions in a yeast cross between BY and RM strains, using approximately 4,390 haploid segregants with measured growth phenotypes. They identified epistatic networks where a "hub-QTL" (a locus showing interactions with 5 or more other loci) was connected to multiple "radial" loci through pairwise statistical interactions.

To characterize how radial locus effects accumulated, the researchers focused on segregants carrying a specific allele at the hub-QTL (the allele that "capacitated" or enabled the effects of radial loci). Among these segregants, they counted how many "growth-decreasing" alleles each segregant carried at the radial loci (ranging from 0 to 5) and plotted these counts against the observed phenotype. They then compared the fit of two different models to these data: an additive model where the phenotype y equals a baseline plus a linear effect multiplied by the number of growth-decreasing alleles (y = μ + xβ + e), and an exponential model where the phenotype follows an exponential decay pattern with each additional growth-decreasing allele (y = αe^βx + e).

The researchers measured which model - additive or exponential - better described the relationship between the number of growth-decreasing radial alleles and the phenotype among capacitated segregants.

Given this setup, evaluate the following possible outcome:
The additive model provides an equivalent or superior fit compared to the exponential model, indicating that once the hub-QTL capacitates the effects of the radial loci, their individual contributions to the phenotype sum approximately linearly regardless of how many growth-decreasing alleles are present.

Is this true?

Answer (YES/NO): NO